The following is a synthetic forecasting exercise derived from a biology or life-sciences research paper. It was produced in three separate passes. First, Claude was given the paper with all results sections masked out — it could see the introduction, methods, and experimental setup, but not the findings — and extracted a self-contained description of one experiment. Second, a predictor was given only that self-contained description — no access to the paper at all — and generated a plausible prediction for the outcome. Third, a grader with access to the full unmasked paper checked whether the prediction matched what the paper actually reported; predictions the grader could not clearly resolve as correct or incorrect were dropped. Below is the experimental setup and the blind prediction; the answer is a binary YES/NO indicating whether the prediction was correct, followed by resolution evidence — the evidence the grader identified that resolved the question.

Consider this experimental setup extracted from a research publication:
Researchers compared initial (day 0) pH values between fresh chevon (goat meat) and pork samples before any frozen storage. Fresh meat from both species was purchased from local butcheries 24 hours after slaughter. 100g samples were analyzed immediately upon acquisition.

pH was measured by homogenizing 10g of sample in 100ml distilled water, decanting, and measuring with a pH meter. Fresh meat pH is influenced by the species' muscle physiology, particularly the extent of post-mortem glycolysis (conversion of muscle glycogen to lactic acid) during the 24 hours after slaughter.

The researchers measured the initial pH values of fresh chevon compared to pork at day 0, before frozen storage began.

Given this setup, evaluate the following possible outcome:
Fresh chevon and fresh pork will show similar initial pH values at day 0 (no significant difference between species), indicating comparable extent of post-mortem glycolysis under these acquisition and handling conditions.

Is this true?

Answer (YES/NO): YES